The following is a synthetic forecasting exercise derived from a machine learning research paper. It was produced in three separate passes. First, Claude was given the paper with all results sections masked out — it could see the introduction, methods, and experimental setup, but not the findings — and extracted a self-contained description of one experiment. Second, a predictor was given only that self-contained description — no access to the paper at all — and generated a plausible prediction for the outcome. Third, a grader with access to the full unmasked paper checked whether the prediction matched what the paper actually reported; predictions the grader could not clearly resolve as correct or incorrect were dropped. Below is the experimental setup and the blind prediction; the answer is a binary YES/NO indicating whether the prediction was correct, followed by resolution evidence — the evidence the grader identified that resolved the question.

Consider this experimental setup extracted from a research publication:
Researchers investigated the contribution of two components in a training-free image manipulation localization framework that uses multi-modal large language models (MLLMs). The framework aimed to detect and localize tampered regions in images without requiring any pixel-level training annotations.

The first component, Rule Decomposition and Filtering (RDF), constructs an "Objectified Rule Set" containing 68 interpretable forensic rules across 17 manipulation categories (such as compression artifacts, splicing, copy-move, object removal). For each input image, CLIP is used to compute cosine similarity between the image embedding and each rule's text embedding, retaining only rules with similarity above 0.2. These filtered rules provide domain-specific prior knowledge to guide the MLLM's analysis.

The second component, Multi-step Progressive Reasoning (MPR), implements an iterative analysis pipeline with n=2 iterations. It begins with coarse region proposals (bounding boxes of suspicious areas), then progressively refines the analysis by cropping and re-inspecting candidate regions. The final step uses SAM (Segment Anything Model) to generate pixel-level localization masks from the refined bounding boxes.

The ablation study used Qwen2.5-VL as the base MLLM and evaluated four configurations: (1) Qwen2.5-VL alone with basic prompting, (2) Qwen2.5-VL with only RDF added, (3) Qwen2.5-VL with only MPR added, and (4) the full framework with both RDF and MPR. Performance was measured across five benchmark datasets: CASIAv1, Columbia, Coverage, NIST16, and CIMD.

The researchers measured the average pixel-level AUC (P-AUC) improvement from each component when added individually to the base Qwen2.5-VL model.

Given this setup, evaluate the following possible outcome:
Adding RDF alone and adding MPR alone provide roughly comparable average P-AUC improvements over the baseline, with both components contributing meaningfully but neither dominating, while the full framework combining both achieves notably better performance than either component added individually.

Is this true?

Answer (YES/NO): YES